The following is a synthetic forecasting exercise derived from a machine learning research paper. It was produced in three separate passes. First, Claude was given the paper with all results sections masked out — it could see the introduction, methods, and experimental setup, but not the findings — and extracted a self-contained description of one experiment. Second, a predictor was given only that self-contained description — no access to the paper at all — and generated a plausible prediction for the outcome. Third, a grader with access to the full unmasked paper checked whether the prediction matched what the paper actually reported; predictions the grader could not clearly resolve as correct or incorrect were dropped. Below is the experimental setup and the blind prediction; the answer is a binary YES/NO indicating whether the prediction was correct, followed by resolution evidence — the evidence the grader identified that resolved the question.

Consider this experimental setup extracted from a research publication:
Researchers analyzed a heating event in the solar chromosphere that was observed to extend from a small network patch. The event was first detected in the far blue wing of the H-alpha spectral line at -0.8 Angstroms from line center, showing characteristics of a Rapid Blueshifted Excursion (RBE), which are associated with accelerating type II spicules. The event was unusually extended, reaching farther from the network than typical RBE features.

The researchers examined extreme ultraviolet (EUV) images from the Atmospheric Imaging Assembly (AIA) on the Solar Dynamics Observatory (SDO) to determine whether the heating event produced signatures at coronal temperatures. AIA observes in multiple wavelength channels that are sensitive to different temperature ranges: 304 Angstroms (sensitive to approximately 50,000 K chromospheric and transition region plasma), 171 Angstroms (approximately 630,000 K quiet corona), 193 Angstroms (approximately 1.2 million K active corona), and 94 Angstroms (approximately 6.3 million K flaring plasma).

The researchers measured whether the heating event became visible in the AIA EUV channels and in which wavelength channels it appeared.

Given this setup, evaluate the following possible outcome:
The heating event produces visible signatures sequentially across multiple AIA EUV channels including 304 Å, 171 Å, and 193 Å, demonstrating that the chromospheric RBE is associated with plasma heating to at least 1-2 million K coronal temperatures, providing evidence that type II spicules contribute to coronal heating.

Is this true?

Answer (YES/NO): NO